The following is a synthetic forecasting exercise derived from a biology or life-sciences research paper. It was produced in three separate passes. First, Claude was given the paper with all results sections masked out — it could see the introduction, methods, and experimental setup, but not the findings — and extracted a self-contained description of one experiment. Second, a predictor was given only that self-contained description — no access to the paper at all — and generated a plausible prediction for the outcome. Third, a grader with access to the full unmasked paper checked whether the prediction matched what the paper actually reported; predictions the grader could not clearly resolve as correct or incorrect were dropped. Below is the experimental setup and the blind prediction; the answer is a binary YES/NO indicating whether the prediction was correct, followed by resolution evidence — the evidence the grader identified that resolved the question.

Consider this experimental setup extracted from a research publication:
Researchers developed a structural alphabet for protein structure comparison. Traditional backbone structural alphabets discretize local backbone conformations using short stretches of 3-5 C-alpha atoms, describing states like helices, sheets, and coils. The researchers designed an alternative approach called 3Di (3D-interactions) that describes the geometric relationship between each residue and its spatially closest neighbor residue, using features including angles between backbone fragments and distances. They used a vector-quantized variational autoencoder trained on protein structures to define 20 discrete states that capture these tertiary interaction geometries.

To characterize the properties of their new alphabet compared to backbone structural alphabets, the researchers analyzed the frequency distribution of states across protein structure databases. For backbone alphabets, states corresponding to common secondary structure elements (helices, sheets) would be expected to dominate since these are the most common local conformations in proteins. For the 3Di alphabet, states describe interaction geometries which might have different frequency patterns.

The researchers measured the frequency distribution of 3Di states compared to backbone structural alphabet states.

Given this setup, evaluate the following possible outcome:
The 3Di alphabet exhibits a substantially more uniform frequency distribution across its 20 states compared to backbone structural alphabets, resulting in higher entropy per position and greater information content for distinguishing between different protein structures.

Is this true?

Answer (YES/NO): YES